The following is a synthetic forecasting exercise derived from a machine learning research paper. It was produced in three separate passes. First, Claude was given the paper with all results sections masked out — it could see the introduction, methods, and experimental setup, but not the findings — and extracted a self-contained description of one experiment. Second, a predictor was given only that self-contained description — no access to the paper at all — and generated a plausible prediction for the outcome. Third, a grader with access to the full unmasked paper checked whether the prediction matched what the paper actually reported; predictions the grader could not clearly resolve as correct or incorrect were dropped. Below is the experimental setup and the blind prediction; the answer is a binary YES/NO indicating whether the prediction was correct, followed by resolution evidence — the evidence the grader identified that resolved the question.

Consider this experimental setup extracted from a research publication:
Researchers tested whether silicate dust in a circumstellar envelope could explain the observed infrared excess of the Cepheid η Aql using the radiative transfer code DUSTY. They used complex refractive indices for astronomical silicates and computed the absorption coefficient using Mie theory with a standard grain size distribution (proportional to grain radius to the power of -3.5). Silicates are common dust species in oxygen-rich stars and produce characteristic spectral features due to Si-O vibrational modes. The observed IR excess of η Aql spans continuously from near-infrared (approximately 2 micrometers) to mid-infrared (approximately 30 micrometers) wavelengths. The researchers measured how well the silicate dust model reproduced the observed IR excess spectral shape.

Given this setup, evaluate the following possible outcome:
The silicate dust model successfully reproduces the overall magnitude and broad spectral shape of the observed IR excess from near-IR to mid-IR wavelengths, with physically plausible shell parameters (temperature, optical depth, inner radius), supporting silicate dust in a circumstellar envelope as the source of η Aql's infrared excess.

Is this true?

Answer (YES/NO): NO